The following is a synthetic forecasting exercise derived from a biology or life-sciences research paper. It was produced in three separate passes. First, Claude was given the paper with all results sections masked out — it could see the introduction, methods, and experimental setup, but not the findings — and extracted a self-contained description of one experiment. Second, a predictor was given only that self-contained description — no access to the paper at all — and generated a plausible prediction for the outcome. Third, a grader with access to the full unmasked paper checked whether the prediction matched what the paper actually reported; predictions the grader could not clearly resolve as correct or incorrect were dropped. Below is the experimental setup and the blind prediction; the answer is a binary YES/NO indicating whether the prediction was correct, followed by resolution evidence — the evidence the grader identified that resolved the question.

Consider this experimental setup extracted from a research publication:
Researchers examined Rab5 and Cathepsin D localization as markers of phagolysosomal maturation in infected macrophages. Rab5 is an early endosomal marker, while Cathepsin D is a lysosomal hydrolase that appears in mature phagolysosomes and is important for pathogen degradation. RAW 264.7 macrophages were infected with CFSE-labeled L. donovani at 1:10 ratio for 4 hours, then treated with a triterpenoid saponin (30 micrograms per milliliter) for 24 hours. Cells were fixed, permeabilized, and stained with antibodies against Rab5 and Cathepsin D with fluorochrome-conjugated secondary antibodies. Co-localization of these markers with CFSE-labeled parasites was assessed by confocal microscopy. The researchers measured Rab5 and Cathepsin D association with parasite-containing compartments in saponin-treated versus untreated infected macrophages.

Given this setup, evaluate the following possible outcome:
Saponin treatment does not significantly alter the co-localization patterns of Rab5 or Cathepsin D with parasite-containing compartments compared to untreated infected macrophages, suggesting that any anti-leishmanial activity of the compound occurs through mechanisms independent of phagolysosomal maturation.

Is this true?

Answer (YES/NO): NO